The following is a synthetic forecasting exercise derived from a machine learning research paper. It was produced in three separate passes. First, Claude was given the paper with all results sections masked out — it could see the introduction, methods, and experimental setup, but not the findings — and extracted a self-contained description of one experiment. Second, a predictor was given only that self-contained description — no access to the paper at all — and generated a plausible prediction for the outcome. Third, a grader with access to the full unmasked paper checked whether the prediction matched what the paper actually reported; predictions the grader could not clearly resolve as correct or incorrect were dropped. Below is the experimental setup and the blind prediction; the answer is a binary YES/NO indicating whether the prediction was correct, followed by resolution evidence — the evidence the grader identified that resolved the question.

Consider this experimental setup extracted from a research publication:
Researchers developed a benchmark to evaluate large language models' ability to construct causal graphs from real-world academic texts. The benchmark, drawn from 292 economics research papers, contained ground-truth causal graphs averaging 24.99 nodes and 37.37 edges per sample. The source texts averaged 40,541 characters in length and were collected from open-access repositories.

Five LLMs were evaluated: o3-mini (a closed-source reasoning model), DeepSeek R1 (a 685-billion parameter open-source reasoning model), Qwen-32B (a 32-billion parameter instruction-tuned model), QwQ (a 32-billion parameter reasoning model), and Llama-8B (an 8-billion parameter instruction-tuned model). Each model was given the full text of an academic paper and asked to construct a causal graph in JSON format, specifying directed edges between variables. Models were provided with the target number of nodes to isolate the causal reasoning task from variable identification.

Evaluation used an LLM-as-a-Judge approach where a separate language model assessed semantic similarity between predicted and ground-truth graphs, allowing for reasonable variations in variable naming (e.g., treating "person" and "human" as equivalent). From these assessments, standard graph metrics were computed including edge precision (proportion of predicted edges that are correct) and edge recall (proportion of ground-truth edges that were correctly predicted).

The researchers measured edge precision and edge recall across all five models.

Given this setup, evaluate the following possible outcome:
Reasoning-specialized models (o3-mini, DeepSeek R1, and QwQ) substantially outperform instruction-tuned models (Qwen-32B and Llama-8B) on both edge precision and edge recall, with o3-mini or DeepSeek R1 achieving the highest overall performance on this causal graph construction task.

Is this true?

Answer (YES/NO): NO